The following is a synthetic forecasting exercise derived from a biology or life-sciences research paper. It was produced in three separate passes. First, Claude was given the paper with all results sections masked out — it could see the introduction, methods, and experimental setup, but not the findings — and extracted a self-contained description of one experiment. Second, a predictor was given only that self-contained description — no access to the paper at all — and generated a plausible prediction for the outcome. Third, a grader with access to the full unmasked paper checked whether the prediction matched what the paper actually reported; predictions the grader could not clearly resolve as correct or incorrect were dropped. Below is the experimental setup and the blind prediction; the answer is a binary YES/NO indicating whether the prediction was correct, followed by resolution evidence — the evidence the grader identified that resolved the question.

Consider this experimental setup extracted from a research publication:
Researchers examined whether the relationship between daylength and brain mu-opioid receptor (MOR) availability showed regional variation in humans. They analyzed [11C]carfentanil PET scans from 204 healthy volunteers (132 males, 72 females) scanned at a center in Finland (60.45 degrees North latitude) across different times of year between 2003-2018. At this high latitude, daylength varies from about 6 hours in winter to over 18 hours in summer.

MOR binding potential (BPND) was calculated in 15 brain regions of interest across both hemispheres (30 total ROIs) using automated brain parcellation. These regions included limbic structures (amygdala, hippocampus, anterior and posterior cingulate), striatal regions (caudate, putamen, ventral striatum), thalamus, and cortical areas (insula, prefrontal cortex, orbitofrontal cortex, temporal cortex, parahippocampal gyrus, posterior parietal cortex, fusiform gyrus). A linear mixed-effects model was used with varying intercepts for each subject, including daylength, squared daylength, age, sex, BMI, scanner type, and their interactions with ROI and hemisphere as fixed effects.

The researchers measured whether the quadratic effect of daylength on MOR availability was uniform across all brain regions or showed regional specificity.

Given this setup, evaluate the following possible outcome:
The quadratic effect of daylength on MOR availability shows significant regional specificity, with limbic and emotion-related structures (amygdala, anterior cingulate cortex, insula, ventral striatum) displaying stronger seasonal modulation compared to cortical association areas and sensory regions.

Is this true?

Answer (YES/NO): NO